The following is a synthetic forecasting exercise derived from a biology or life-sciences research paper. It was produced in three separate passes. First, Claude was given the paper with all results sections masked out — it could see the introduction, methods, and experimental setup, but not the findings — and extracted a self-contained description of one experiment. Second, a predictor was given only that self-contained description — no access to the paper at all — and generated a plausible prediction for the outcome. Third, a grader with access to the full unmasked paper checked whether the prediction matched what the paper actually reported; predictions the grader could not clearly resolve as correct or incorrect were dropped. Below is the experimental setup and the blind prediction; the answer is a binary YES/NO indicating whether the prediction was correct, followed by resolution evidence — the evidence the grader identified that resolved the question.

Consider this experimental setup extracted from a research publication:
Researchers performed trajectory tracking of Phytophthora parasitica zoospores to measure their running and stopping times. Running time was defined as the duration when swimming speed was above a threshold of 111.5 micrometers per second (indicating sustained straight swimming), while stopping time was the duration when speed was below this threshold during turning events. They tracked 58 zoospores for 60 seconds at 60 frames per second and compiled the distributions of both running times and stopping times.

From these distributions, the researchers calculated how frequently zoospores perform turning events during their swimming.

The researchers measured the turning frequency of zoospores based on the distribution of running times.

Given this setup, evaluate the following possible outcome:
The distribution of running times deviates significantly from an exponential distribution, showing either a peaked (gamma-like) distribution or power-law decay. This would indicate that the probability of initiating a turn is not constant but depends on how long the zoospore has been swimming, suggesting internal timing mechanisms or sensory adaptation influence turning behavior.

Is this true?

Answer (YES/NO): NO